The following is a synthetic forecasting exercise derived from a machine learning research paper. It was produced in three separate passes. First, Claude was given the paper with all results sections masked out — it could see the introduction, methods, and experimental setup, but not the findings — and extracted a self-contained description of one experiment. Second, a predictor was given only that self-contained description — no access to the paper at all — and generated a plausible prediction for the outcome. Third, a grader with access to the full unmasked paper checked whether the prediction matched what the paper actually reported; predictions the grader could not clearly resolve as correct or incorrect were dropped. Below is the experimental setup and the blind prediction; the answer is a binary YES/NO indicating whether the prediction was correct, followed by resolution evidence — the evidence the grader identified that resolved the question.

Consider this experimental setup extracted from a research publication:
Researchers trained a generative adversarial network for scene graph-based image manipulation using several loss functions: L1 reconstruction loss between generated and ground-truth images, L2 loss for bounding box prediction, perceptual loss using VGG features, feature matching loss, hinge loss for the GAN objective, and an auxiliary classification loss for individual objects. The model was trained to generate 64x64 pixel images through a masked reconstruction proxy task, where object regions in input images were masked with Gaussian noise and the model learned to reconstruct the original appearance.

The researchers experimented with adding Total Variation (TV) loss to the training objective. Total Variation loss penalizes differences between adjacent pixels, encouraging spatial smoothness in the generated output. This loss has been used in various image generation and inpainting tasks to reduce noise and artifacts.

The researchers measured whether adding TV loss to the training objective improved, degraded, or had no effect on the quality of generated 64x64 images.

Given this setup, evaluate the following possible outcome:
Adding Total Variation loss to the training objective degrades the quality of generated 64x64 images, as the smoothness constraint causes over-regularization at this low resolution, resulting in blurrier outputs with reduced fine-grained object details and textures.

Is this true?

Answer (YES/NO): NO